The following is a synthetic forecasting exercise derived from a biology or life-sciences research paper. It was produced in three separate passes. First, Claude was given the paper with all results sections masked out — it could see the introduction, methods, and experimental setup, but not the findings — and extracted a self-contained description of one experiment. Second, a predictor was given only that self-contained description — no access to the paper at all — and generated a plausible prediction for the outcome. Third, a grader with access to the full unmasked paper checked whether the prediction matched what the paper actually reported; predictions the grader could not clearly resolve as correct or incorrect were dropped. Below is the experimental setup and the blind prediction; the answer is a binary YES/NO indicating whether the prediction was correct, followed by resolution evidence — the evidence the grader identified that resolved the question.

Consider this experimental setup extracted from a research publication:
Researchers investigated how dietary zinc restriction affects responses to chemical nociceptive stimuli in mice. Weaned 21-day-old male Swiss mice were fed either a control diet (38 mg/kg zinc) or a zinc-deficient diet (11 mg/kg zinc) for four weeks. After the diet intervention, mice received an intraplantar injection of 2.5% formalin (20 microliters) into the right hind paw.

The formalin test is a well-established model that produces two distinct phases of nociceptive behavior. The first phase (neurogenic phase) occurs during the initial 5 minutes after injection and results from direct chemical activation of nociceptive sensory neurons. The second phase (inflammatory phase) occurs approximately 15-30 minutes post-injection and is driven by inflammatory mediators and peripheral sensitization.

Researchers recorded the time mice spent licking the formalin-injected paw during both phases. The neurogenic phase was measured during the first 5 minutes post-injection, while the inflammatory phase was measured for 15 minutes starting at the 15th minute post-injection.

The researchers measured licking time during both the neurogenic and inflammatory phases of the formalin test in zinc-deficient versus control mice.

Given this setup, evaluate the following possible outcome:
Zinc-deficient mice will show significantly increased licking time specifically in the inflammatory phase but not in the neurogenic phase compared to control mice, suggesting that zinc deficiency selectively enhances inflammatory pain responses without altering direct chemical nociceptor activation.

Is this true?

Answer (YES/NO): NO